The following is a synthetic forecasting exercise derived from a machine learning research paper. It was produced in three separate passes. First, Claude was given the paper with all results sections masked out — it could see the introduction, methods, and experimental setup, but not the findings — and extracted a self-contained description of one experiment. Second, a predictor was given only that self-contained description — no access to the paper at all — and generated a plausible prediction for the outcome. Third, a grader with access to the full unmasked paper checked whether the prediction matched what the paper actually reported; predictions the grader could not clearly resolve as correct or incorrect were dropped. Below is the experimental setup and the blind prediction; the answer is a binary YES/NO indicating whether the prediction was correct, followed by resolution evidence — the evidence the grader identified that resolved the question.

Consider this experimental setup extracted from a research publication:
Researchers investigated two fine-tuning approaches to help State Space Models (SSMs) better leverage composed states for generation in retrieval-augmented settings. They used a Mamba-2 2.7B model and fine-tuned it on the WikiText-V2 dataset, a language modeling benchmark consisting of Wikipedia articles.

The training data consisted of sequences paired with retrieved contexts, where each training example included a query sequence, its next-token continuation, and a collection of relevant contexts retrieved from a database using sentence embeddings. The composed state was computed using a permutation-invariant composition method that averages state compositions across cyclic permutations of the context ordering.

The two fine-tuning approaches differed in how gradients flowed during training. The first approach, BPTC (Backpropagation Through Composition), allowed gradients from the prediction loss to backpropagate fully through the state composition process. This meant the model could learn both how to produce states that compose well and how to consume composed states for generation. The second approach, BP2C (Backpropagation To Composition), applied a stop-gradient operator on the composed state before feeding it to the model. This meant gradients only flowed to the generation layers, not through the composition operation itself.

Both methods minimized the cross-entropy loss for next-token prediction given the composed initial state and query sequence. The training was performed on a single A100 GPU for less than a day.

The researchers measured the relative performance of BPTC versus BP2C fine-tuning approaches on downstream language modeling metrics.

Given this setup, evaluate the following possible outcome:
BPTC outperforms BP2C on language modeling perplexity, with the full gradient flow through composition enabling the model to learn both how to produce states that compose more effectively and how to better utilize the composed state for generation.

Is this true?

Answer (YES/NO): YES